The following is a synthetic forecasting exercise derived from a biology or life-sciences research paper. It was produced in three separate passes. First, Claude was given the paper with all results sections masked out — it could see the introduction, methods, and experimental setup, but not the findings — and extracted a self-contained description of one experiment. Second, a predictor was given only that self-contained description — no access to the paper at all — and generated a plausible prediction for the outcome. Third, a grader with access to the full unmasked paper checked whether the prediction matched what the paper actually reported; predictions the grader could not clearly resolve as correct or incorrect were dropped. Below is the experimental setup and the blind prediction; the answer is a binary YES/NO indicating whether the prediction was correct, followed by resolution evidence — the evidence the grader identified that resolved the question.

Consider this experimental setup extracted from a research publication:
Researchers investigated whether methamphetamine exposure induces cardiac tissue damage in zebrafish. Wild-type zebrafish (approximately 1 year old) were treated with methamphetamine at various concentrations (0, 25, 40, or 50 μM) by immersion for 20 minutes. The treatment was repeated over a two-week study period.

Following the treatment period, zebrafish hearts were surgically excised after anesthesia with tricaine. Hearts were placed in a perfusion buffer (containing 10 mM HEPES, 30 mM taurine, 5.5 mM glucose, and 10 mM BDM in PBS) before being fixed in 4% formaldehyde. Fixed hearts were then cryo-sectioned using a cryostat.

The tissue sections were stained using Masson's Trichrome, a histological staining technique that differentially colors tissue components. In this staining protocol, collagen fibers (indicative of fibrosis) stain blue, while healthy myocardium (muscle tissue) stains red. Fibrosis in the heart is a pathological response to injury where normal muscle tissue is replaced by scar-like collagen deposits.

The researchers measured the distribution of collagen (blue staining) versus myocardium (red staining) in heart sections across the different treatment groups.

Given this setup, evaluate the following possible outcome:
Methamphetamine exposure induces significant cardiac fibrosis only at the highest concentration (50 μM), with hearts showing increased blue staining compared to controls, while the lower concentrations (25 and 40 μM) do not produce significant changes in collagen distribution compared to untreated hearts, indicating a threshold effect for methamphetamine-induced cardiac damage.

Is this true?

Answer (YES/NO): NO